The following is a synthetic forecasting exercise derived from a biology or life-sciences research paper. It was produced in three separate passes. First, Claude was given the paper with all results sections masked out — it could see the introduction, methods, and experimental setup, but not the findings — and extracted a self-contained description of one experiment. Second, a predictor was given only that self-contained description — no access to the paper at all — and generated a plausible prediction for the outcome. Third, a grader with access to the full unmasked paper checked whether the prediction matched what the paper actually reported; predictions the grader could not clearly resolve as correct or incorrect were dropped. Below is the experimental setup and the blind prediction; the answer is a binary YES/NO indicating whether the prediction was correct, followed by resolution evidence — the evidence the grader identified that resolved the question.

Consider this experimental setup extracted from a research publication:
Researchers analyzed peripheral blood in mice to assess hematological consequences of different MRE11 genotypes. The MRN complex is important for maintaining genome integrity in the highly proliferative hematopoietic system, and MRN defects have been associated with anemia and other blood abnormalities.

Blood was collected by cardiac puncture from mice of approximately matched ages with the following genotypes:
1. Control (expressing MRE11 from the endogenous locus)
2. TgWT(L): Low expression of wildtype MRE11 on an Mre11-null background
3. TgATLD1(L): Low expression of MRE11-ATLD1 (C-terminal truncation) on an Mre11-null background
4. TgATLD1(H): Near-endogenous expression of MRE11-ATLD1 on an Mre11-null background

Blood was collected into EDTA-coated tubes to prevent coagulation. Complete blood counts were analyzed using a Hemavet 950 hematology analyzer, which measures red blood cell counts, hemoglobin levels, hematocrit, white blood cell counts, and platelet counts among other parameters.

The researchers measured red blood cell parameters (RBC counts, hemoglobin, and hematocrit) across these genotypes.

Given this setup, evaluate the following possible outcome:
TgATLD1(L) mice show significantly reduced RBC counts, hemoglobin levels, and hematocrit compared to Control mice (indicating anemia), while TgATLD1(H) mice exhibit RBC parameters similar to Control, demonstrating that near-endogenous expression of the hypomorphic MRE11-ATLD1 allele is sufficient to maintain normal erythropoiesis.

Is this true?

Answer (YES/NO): YES